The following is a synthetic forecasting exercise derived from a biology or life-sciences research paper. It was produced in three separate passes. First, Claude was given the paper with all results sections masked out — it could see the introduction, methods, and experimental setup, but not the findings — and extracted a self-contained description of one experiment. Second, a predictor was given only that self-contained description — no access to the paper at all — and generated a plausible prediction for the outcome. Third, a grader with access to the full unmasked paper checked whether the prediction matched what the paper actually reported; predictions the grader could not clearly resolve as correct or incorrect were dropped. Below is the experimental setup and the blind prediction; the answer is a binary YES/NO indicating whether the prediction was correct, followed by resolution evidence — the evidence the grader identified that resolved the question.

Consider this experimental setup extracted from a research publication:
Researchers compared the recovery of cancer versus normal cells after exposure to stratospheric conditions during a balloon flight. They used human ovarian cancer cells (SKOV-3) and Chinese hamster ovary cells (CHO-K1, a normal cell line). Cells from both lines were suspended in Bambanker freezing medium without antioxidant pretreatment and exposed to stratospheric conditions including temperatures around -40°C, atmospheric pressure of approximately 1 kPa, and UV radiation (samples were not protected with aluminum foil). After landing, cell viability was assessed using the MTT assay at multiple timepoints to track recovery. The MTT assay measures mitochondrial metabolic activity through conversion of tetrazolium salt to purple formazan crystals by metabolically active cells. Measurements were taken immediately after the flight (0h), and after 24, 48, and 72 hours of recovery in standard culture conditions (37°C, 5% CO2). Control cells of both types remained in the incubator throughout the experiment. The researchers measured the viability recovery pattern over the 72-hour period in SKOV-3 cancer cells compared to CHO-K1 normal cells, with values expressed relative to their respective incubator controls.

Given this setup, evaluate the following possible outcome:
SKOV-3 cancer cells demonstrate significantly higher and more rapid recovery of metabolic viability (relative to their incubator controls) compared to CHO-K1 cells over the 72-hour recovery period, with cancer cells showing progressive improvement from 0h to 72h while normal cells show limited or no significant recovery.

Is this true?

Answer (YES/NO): NO